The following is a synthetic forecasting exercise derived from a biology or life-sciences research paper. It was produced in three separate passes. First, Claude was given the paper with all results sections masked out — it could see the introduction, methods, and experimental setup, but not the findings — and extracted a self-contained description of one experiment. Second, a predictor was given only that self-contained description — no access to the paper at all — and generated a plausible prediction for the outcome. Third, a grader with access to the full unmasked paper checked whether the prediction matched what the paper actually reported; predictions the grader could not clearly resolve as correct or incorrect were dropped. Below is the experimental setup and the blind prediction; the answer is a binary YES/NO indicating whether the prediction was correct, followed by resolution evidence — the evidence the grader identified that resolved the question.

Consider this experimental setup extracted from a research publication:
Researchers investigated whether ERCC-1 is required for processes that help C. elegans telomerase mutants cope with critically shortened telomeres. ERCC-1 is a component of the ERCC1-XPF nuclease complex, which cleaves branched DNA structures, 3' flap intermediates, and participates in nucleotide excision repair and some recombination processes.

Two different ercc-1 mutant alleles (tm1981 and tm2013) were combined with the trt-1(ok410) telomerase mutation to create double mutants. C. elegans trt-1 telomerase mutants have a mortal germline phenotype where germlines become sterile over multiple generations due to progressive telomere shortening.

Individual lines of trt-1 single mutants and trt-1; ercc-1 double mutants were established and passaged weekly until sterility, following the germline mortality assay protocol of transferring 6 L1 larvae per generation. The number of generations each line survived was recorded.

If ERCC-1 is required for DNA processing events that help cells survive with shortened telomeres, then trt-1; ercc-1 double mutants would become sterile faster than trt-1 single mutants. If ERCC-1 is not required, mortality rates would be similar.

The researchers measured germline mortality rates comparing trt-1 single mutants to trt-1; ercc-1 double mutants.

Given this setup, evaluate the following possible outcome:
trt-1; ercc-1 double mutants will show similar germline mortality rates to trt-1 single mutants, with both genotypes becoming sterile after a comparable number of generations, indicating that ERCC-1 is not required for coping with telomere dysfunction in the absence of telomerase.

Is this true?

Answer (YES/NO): NO